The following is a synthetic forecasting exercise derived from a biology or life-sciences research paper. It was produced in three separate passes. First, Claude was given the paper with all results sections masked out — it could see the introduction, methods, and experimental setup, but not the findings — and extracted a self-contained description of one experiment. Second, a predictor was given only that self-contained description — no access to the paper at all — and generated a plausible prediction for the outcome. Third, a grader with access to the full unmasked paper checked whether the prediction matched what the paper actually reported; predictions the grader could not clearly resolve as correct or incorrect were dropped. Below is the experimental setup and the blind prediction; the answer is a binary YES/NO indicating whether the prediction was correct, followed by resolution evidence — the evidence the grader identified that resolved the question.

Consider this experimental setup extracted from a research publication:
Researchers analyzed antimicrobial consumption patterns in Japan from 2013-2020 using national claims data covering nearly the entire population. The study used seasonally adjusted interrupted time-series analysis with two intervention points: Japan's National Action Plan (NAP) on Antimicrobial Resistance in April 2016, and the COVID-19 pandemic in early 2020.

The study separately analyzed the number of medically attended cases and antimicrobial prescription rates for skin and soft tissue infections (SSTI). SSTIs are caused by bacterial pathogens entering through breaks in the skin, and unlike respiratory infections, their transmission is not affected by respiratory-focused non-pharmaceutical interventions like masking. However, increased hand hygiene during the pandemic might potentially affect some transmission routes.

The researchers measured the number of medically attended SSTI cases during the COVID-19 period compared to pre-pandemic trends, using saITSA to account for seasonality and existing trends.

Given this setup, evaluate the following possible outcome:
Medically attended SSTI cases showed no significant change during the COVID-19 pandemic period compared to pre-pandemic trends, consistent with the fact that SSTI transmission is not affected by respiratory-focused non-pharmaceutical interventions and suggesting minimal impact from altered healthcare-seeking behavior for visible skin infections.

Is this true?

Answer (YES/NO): NO